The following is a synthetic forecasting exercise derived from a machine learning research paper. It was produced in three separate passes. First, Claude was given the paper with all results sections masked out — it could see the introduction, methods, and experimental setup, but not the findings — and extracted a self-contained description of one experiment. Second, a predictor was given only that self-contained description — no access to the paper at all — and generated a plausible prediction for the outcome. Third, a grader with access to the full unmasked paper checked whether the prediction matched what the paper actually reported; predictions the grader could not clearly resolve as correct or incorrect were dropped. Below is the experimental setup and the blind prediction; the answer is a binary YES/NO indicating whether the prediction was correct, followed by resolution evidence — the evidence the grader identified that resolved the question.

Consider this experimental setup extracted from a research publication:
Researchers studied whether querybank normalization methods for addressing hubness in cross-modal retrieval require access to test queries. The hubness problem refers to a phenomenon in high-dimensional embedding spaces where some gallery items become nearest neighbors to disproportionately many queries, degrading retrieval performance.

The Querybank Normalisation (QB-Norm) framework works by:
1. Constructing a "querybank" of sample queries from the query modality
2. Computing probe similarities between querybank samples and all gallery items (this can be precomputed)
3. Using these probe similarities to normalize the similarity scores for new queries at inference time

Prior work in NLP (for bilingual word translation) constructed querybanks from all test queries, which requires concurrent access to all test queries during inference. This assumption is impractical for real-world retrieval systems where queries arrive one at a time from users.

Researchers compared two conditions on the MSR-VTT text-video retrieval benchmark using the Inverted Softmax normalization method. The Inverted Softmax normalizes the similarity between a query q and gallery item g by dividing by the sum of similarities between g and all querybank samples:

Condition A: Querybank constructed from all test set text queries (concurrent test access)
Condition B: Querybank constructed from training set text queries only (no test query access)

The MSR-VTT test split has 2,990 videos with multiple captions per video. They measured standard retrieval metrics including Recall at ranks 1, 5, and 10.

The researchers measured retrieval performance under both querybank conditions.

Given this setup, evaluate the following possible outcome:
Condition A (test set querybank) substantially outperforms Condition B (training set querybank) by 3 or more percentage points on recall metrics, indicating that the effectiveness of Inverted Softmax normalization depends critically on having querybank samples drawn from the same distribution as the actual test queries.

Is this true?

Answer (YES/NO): NO